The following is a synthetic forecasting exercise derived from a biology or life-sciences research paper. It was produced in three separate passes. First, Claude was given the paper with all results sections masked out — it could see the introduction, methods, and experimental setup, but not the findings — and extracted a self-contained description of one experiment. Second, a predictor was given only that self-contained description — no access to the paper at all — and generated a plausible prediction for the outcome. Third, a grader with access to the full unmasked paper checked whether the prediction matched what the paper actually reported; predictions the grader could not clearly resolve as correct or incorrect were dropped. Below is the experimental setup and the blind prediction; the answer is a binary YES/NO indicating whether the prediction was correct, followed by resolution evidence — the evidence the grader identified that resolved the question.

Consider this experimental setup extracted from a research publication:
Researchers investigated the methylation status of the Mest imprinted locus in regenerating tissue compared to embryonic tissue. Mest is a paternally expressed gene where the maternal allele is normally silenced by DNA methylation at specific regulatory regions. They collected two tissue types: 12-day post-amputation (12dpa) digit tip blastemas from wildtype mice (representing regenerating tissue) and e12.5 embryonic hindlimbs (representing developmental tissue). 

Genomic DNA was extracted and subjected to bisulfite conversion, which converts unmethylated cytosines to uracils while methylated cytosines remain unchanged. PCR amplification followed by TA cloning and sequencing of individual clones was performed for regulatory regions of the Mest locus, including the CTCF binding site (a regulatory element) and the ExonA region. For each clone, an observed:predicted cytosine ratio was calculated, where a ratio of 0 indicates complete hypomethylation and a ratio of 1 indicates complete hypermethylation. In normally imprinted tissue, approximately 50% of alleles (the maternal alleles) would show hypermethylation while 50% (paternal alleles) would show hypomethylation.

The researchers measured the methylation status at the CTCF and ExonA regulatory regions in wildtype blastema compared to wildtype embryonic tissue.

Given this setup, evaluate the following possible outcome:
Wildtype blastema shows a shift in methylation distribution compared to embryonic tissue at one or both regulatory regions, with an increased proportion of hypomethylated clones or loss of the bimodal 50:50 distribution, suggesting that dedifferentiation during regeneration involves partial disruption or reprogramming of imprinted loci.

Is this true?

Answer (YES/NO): NO